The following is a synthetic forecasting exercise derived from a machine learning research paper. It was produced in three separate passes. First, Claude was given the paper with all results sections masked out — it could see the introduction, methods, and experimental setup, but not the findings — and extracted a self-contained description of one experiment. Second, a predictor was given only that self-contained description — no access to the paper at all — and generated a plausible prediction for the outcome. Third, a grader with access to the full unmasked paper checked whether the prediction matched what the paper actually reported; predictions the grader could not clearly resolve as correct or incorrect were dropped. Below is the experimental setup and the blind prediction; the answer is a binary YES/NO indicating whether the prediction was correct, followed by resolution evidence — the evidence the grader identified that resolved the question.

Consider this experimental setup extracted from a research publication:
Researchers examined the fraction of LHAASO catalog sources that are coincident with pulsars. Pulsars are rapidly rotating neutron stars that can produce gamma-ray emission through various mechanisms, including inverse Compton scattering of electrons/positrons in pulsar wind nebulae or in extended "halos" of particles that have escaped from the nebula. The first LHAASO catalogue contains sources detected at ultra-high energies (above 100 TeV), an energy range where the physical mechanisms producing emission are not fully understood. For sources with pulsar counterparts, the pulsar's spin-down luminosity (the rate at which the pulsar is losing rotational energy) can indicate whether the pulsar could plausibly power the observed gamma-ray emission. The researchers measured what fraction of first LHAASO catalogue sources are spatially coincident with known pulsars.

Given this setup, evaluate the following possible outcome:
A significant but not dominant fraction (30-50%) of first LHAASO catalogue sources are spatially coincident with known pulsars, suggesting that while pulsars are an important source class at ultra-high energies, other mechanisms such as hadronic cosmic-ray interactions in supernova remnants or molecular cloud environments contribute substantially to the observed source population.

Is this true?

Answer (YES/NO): YES